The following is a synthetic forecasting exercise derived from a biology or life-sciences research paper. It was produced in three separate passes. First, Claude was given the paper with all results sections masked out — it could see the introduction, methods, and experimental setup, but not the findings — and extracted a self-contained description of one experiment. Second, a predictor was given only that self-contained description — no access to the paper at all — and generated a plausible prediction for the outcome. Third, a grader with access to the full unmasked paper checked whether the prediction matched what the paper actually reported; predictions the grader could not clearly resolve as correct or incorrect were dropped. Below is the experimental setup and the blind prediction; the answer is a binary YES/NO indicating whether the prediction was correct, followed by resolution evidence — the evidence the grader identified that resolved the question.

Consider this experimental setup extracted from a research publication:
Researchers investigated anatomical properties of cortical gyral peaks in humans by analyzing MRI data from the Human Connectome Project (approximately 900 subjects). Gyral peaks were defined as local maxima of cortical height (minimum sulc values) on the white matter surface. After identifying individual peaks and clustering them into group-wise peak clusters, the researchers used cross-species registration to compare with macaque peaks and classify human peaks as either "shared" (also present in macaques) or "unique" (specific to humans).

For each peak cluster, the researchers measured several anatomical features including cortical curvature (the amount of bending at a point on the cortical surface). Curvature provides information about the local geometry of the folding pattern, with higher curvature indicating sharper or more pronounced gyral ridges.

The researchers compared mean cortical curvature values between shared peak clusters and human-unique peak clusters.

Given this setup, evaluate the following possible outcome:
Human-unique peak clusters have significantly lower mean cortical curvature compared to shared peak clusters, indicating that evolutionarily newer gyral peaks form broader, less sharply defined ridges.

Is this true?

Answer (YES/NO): NO